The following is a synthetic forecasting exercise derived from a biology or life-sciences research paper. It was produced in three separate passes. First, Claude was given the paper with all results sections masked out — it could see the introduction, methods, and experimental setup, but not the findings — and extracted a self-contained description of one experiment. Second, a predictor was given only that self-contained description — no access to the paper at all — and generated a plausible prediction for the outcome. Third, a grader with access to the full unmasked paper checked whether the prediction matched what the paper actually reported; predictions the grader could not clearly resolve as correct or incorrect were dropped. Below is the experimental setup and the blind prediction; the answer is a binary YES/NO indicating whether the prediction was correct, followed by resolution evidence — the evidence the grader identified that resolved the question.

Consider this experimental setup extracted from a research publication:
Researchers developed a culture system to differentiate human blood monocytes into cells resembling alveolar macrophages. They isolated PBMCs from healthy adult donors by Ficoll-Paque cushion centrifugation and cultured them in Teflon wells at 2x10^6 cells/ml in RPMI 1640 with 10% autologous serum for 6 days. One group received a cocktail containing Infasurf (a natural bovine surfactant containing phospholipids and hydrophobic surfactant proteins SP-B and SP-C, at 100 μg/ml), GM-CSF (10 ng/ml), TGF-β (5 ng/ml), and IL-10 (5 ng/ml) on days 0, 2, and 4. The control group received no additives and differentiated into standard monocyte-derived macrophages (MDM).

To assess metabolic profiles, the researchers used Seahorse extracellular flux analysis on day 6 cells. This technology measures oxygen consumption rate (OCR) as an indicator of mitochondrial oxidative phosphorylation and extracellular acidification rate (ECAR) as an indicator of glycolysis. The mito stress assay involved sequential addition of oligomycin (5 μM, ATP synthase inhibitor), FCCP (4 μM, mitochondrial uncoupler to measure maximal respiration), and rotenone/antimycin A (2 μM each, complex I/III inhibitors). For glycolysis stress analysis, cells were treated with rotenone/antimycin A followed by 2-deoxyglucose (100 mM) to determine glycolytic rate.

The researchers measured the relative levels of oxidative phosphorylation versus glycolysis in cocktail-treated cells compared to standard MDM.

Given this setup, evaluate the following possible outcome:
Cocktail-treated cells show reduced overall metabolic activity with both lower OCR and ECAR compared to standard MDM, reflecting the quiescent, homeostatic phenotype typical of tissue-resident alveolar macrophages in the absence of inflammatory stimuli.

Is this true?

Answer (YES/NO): NO